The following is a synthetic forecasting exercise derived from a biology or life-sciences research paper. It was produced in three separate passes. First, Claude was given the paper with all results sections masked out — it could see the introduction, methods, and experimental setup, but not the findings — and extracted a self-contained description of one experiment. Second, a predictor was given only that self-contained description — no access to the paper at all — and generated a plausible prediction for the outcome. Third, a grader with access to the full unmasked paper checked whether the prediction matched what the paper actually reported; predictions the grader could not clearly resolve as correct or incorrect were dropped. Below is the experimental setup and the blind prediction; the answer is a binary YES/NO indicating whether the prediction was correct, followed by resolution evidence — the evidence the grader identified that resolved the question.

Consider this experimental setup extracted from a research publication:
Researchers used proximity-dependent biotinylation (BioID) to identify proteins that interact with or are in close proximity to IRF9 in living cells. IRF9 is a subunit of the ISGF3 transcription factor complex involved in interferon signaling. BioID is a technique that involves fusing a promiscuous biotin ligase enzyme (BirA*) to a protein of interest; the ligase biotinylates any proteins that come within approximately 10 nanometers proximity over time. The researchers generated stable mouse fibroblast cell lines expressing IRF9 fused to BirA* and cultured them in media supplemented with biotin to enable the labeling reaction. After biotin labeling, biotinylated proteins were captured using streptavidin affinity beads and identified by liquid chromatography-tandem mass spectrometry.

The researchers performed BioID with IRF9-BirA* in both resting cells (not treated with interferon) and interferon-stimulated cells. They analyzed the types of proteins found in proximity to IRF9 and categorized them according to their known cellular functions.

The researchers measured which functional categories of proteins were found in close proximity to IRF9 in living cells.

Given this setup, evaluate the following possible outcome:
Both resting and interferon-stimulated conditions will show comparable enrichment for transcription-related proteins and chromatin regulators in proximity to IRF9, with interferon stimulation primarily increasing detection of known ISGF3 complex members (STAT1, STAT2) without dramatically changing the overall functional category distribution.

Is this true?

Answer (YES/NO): NO